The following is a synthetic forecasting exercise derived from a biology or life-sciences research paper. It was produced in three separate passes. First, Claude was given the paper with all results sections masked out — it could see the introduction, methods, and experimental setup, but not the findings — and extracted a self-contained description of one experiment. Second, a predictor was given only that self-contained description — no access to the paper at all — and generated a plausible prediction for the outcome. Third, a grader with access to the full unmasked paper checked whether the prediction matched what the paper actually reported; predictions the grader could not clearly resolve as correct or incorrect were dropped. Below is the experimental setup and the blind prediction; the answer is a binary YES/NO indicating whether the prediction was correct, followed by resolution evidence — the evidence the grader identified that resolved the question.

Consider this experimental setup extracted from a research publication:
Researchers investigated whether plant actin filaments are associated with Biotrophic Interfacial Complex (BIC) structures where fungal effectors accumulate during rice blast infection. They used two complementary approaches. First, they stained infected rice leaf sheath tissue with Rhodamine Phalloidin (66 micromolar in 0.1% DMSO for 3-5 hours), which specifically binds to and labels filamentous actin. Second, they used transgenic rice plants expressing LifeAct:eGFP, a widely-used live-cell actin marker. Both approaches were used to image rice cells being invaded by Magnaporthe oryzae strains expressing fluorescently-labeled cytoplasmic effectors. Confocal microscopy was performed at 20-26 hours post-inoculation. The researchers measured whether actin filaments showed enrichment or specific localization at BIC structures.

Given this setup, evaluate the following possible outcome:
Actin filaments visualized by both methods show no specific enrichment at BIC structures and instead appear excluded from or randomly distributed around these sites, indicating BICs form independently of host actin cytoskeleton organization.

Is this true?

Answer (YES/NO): NO